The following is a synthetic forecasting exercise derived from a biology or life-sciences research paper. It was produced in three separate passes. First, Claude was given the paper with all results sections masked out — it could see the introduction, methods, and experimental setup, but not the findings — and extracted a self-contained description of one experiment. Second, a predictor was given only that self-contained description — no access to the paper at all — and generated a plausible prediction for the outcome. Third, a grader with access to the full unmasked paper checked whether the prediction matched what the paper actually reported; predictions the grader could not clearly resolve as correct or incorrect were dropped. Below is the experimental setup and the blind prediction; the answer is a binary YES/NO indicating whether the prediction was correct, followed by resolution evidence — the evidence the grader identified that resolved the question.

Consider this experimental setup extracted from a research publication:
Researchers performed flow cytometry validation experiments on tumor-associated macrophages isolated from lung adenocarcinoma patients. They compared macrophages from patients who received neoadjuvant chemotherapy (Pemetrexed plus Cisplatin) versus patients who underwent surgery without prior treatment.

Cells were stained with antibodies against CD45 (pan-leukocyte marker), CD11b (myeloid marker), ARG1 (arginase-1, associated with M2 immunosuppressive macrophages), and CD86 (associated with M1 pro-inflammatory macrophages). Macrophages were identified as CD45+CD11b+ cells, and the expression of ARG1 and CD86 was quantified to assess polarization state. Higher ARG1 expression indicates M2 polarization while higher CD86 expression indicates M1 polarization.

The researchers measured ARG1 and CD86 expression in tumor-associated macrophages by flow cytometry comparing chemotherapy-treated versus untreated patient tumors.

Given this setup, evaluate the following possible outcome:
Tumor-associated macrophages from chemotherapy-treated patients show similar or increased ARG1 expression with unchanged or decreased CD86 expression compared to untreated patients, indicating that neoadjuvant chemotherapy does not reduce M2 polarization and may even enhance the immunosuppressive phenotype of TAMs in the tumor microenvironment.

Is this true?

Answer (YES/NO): YES